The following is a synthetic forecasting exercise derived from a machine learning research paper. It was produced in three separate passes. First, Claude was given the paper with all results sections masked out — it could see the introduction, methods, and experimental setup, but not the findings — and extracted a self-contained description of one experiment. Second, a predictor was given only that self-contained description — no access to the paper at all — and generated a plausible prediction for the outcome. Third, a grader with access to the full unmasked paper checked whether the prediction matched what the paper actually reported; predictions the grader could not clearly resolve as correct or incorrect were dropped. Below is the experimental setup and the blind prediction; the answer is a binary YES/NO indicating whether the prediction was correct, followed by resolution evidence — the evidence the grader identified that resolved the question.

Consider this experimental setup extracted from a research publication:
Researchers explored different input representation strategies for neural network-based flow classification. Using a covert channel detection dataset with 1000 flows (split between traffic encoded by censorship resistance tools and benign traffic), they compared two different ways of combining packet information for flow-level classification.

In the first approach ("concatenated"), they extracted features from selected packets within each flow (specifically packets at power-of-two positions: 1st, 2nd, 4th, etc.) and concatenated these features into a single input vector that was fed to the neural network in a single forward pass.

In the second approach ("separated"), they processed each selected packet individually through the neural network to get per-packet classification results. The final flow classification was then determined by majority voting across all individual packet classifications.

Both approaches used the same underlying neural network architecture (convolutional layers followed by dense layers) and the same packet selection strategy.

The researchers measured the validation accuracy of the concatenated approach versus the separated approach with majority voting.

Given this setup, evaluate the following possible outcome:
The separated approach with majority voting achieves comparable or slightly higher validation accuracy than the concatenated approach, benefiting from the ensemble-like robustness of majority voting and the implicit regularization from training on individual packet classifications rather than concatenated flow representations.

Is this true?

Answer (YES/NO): NO